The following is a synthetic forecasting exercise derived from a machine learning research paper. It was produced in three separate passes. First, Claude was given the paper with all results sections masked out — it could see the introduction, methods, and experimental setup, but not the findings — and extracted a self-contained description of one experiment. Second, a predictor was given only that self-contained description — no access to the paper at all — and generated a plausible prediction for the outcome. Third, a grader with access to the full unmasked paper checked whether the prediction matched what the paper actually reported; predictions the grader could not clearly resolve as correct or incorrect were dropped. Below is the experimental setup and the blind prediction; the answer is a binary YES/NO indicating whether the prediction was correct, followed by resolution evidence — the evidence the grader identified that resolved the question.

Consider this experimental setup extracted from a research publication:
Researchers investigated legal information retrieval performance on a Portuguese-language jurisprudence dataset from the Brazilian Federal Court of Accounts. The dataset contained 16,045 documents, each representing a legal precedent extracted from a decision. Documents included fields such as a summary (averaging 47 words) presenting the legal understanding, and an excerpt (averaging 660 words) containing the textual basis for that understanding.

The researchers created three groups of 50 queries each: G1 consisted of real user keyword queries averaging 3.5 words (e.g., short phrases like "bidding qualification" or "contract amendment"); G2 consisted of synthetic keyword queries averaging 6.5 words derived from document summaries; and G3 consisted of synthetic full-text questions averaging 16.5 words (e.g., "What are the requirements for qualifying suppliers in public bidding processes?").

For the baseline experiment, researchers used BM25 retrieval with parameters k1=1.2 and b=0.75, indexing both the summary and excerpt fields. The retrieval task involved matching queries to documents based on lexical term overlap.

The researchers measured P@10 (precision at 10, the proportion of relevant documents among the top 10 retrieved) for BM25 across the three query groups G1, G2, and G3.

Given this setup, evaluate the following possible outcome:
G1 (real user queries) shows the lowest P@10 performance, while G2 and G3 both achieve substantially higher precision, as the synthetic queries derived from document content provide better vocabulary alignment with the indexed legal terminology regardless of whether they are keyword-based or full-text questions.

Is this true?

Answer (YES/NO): YES